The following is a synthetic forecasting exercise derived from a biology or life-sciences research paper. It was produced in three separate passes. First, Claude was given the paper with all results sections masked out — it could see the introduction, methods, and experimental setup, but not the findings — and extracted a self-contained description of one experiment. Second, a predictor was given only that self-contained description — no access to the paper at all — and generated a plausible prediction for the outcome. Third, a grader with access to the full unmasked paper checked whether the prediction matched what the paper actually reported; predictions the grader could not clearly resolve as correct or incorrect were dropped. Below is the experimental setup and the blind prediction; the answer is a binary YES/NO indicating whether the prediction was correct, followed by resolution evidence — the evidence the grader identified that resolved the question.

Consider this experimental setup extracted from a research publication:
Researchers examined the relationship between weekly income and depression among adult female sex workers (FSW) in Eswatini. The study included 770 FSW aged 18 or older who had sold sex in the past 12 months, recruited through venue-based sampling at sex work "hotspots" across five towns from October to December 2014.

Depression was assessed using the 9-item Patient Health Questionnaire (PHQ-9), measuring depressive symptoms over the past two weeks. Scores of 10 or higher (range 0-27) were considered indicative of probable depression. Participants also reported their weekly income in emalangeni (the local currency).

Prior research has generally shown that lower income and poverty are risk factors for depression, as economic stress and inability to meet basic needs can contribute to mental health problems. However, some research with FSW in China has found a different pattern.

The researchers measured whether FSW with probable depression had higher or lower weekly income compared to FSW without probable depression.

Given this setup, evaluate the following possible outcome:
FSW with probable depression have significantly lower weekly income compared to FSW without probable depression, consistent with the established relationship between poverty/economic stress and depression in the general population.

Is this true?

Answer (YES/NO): NO